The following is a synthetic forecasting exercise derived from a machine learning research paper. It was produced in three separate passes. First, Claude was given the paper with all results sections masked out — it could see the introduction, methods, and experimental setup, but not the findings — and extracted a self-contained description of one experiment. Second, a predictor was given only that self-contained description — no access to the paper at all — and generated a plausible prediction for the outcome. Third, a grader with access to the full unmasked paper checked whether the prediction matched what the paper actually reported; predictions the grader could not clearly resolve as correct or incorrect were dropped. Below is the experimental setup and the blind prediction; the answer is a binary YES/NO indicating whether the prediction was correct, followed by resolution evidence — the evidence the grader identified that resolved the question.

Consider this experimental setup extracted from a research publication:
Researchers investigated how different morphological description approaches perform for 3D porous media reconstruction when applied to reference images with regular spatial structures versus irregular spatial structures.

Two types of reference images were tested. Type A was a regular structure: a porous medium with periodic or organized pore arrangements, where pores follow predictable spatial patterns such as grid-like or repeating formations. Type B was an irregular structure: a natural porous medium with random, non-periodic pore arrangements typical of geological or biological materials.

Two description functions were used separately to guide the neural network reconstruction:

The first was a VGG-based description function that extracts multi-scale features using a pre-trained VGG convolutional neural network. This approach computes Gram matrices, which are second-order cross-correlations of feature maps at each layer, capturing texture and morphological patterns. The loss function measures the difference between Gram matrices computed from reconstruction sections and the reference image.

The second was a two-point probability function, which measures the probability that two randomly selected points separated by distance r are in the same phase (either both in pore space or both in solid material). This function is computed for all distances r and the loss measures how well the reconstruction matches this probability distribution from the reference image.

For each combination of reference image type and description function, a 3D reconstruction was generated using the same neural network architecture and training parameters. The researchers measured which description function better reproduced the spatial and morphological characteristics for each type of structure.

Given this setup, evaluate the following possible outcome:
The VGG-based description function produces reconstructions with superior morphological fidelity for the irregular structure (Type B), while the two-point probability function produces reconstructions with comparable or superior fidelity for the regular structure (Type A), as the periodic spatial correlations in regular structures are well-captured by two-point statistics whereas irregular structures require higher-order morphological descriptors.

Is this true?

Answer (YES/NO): YES